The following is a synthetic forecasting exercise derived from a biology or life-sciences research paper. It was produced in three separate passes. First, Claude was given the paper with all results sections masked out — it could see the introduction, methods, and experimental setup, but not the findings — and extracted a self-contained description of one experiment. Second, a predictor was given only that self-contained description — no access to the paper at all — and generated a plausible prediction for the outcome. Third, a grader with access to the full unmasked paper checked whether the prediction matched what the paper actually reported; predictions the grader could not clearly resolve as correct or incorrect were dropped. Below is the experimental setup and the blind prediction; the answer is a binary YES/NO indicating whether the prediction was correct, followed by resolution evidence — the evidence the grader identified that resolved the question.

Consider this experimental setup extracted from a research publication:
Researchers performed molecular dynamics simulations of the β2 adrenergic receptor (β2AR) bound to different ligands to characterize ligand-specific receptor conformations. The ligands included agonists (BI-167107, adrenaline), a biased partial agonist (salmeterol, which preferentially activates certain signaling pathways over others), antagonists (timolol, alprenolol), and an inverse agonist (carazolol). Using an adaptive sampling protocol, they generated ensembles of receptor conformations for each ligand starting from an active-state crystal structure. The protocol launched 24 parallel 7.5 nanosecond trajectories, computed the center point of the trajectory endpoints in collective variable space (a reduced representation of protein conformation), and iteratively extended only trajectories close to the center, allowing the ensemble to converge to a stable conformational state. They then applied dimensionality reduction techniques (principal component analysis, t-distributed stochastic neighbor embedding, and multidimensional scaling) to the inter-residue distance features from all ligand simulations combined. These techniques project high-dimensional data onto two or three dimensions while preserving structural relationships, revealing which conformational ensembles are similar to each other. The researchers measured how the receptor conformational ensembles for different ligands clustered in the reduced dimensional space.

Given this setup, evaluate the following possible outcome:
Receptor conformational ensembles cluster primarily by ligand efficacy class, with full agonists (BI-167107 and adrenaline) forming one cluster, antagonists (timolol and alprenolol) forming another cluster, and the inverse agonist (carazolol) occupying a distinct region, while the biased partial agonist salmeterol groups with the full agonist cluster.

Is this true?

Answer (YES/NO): NO